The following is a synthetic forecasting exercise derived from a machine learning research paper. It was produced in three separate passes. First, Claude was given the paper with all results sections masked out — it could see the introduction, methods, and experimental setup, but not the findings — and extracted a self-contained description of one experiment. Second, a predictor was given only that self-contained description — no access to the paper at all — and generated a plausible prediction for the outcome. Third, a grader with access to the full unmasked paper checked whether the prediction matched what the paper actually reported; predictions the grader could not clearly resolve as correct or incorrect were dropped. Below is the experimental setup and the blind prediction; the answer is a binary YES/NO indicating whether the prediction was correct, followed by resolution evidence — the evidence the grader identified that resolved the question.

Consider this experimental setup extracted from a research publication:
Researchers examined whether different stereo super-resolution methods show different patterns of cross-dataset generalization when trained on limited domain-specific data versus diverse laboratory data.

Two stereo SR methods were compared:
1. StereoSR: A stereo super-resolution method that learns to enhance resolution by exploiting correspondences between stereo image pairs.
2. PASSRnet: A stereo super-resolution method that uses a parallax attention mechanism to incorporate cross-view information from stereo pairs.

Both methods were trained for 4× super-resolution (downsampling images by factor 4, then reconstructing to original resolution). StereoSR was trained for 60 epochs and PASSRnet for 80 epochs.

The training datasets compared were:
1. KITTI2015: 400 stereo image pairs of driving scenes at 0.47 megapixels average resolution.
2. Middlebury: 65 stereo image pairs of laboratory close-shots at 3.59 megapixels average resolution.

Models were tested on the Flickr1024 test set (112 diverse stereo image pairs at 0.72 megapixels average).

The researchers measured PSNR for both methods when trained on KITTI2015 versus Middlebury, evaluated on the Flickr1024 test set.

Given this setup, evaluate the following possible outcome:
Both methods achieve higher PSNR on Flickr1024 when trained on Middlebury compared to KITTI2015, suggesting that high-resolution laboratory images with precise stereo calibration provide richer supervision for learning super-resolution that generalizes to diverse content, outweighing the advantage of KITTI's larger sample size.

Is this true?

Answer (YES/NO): NO